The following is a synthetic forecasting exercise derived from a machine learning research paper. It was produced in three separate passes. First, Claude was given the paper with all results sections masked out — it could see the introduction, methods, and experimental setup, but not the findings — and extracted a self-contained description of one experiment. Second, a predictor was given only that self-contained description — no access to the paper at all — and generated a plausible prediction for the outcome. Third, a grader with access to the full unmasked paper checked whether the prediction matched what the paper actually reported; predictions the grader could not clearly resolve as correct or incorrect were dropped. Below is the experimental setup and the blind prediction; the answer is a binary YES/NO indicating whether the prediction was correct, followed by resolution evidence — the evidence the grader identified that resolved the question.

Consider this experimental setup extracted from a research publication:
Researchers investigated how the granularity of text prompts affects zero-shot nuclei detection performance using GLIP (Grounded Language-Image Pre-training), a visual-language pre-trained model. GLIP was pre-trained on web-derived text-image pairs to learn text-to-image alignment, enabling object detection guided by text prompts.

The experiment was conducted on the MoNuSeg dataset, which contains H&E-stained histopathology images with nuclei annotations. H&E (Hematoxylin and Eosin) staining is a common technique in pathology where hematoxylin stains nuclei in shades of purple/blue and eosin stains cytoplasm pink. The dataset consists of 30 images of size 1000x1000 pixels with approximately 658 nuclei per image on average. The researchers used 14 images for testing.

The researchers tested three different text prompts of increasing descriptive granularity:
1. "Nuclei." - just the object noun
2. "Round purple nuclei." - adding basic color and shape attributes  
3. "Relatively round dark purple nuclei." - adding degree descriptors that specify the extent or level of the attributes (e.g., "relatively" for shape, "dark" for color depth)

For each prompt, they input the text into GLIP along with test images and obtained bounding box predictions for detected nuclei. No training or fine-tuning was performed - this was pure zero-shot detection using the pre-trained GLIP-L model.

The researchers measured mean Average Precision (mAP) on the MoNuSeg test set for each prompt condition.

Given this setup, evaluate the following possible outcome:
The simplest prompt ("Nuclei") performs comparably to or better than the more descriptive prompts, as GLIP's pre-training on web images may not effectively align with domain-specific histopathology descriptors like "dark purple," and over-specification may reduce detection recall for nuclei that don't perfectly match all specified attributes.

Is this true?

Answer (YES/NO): NO